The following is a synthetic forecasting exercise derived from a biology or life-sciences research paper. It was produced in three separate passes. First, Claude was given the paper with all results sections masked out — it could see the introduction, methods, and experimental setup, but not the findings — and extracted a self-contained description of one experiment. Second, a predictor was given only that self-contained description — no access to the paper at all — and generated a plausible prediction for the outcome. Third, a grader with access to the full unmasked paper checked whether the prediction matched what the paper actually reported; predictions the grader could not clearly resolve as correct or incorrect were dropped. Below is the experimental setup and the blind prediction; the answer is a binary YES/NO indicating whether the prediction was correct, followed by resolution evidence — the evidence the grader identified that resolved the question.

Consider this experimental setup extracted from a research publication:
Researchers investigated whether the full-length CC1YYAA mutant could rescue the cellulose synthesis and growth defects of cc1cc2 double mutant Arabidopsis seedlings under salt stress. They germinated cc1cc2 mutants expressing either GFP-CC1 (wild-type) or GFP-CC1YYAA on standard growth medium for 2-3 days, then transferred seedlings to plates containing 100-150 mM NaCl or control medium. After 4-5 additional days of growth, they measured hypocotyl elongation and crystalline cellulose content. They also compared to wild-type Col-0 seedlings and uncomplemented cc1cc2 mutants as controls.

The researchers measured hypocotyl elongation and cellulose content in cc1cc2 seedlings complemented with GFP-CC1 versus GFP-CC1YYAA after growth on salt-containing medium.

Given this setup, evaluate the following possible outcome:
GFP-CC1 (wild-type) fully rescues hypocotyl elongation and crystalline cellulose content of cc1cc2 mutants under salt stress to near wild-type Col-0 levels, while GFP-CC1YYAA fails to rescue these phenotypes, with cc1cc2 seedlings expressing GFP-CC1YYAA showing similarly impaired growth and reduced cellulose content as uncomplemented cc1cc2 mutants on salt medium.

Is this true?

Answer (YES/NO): YES